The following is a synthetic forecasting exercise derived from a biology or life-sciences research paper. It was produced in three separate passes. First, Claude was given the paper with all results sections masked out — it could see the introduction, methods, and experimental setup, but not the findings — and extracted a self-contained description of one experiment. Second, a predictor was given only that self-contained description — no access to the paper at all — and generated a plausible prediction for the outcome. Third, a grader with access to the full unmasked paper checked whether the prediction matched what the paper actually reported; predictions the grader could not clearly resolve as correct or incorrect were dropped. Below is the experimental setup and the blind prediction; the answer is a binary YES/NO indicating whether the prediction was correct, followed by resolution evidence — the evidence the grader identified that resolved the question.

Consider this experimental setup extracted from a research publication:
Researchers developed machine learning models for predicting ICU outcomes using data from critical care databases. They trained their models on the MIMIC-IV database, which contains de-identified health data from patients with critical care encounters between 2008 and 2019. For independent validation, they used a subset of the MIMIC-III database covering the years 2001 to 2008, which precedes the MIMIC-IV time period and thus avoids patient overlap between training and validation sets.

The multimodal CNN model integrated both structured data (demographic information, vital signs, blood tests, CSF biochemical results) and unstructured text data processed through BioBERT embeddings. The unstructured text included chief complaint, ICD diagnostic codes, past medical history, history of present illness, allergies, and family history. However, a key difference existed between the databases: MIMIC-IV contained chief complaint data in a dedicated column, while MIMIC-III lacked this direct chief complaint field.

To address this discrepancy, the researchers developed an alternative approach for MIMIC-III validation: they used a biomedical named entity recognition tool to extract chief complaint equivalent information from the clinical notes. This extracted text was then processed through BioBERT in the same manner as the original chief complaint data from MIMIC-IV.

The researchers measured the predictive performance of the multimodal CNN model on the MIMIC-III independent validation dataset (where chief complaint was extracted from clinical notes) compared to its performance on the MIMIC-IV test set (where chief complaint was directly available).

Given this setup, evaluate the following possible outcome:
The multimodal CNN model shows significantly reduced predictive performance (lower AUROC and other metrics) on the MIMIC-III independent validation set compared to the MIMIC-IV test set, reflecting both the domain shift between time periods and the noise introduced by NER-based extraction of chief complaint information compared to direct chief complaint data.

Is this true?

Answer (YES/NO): NO